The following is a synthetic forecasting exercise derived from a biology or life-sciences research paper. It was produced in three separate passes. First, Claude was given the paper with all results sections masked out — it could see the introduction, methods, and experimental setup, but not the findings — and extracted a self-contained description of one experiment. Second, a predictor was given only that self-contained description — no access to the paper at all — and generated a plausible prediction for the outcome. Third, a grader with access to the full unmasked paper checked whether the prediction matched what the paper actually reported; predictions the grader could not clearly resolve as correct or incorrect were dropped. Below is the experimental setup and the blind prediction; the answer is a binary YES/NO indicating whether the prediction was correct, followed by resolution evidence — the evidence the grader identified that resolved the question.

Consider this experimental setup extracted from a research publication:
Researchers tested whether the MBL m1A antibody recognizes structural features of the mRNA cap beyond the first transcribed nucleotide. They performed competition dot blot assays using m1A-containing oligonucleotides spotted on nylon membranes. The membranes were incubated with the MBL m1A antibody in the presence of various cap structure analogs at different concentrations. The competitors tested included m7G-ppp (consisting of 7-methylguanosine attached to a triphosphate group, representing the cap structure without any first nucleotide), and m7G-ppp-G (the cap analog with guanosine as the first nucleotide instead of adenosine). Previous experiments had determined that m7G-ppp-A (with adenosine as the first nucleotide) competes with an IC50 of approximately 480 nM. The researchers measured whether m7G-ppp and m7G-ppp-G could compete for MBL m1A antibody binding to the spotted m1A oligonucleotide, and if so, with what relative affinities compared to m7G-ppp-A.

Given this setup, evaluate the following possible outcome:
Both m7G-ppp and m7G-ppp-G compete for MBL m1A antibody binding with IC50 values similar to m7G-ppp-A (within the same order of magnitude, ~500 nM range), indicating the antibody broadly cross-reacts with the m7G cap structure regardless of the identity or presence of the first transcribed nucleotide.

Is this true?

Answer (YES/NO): NO